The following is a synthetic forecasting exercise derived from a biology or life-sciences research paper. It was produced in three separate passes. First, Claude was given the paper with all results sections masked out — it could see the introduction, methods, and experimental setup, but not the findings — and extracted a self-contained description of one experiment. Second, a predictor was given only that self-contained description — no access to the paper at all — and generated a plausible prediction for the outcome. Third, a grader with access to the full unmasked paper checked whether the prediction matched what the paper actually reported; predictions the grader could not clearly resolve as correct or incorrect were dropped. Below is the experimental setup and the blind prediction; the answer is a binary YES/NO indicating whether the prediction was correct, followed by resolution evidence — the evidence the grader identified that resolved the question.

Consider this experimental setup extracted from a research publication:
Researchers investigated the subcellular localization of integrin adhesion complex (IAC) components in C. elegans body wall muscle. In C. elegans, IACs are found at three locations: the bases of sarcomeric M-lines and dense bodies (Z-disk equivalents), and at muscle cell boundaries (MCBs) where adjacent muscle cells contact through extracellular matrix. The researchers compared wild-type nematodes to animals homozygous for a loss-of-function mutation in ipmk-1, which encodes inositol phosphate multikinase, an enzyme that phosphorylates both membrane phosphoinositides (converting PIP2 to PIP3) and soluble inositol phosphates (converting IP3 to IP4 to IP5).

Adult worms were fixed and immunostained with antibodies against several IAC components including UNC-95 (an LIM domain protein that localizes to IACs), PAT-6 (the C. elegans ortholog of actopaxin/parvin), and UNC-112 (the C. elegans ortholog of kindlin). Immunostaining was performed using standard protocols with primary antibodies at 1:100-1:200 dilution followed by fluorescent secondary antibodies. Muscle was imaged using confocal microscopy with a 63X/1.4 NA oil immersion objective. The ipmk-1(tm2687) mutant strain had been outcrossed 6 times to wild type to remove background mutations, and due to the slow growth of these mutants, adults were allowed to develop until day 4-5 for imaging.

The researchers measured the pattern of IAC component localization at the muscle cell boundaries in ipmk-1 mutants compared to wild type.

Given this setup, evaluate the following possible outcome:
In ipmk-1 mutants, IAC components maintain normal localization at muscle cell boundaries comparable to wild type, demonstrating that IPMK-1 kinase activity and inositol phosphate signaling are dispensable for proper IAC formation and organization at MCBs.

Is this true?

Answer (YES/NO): NO